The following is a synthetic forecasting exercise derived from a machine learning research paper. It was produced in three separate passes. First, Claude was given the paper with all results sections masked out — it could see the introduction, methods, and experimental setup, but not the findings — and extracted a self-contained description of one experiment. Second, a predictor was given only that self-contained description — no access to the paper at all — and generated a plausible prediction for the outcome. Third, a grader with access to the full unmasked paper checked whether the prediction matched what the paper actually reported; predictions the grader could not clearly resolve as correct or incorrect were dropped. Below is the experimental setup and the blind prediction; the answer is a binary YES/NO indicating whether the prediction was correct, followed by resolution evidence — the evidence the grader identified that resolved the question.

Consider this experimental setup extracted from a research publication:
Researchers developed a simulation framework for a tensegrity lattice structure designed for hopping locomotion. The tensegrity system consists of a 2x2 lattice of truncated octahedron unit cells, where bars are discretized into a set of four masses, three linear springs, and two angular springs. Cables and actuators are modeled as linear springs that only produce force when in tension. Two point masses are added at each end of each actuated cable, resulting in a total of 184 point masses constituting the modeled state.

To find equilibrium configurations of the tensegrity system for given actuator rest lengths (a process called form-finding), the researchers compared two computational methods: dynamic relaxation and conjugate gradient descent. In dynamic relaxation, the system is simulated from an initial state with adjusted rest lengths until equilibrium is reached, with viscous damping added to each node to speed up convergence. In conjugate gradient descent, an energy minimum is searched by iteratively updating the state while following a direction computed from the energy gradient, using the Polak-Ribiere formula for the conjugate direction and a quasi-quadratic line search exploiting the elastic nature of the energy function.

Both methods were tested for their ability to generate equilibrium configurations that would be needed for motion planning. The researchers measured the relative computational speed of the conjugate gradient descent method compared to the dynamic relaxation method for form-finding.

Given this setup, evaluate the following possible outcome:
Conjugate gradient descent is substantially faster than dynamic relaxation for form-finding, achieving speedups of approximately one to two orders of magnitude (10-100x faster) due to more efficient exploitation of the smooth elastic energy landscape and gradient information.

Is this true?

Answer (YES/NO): YES